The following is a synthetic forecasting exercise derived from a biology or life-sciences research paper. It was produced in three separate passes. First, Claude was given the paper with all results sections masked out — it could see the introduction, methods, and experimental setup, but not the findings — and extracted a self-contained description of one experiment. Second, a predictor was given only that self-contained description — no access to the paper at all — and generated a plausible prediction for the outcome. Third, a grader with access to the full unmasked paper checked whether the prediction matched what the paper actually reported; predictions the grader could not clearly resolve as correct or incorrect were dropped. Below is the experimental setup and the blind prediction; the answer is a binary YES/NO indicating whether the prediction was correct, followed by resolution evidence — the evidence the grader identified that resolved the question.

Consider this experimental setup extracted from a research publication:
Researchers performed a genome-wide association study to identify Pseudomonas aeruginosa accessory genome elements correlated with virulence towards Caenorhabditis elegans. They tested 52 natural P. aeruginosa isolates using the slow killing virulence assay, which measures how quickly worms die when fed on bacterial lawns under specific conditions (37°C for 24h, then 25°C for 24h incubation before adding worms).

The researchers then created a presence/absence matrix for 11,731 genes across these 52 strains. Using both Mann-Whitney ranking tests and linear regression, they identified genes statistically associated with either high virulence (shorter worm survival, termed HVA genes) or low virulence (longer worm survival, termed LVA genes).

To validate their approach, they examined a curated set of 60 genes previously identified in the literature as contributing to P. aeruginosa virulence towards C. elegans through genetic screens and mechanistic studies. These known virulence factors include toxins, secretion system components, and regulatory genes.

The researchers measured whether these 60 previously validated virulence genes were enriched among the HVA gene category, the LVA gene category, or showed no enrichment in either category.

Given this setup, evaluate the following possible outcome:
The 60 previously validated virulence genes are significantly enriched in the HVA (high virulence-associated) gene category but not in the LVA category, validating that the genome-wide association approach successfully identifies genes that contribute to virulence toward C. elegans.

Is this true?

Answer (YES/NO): NO